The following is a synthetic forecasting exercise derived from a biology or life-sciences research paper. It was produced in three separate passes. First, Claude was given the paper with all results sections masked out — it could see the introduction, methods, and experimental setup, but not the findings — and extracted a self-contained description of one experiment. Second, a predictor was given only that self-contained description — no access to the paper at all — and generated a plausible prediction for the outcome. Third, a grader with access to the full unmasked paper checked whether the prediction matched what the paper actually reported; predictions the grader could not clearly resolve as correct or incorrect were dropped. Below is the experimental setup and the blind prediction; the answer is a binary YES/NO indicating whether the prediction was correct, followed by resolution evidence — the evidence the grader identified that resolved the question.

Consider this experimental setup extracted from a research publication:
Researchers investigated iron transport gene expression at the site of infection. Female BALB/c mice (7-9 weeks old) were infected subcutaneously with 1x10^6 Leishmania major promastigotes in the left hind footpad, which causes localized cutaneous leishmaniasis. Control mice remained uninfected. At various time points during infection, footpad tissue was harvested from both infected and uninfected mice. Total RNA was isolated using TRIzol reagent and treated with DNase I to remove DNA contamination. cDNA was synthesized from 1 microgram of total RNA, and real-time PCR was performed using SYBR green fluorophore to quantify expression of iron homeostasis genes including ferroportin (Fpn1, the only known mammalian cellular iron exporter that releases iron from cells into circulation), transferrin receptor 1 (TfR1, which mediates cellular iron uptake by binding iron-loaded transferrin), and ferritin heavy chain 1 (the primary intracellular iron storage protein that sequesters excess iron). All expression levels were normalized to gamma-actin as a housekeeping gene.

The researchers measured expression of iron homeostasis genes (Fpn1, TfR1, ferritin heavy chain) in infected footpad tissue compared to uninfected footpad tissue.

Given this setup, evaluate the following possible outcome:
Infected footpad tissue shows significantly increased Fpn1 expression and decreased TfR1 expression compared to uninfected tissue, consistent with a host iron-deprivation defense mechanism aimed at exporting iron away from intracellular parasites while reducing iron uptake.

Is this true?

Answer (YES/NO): NO